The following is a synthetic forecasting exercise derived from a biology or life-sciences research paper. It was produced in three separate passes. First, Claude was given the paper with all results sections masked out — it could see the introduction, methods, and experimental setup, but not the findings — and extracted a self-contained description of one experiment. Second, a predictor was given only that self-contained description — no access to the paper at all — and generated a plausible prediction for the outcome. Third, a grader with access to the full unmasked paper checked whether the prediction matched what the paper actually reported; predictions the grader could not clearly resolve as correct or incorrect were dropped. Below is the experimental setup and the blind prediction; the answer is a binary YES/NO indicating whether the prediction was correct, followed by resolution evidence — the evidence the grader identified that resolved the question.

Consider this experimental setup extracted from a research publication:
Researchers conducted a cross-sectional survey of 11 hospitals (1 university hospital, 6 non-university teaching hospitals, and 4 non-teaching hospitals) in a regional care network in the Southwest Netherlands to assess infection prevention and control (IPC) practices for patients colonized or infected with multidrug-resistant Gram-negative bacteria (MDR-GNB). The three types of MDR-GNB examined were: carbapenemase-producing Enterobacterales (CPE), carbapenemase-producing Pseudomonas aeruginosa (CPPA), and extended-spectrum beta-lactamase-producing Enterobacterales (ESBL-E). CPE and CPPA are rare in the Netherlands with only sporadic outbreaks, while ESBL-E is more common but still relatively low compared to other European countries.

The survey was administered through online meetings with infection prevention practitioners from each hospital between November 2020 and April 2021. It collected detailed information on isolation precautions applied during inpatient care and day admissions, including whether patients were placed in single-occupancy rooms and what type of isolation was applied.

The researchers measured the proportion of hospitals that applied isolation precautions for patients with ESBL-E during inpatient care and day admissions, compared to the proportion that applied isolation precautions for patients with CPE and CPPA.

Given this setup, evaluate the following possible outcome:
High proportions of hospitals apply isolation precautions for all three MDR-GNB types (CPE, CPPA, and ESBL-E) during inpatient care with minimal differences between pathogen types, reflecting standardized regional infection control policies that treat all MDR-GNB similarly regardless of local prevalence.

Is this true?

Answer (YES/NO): NO